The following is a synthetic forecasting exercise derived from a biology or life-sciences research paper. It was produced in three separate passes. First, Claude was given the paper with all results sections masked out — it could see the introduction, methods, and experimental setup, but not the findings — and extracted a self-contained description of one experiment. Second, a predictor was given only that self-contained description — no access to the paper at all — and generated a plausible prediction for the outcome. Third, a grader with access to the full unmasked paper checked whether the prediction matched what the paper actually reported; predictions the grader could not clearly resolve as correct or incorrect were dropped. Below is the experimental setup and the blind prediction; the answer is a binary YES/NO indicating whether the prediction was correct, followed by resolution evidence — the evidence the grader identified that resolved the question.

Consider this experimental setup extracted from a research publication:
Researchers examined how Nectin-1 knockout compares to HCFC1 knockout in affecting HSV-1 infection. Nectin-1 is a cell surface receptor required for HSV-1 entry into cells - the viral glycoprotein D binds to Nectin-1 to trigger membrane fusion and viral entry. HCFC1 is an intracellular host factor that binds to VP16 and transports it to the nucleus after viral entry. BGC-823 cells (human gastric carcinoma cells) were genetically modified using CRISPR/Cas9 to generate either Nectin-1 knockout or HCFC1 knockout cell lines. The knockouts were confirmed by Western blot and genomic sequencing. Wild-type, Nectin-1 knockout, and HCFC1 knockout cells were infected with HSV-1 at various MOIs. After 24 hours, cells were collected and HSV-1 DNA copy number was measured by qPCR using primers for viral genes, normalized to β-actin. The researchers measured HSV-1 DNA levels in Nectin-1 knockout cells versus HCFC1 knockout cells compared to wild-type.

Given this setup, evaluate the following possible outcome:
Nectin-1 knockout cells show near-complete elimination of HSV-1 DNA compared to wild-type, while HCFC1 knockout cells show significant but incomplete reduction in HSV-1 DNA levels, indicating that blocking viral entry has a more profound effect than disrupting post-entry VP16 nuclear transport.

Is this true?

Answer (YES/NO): NO